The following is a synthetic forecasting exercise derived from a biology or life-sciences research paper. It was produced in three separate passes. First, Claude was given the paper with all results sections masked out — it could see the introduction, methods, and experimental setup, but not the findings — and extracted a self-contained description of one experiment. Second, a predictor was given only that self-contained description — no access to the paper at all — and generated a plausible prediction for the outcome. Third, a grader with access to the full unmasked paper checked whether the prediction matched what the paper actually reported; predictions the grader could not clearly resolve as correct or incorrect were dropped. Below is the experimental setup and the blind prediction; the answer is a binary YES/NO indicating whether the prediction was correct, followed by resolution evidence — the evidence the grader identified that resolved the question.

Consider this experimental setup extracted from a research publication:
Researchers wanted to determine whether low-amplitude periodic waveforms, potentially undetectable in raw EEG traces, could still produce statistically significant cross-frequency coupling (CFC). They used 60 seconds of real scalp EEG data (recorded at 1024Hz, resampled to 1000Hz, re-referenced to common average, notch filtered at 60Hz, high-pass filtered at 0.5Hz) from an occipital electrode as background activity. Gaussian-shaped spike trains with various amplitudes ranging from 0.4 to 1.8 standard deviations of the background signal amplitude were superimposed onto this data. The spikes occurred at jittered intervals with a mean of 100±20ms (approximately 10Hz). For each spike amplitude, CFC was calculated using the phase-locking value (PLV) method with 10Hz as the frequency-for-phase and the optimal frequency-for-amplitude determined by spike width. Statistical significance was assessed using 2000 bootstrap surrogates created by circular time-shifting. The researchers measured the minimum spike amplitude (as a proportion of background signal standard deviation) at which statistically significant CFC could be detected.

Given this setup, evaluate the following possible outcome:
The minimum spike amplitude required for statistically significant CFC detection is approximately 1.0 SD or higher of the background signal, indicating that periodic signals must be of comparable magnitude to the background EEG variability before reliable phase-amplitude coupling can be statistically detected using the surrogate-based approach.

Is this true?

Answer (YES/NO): NO